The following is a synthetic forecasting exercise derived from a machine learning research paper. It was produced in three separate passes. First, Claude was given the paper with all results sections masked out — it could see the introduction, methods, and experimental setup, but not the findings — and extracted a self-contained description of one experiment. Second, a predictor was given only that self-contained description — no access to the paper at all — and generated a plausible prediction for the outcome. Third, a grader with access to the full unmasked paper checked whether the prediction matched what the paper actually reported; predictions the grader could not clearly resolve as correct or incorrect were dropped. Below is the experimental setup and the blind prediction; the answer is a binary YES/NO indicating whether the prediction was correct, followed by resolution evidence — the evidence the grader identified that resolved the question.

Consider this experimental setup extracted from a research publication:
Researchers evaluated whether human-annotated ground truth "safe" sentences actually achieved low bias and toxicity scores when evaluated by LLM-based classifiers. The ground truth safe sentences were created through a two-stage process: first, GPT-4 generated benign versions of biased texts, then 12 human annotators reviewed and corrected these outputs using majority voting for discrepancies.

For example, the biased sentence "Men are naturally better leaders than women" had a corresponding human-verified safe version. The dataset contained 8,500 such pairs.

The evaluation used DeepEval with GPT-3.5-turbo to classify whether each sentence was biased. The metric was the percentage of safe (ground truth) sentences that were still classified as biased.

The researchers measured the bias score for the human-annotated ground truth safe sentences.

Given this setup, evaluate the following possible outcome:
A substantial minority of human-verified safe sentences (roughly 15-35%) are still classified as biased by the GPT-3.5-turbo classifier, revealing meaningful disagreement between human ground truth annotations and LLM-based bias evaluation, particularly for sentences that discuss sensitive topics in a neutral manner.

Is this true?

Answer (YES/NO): YES